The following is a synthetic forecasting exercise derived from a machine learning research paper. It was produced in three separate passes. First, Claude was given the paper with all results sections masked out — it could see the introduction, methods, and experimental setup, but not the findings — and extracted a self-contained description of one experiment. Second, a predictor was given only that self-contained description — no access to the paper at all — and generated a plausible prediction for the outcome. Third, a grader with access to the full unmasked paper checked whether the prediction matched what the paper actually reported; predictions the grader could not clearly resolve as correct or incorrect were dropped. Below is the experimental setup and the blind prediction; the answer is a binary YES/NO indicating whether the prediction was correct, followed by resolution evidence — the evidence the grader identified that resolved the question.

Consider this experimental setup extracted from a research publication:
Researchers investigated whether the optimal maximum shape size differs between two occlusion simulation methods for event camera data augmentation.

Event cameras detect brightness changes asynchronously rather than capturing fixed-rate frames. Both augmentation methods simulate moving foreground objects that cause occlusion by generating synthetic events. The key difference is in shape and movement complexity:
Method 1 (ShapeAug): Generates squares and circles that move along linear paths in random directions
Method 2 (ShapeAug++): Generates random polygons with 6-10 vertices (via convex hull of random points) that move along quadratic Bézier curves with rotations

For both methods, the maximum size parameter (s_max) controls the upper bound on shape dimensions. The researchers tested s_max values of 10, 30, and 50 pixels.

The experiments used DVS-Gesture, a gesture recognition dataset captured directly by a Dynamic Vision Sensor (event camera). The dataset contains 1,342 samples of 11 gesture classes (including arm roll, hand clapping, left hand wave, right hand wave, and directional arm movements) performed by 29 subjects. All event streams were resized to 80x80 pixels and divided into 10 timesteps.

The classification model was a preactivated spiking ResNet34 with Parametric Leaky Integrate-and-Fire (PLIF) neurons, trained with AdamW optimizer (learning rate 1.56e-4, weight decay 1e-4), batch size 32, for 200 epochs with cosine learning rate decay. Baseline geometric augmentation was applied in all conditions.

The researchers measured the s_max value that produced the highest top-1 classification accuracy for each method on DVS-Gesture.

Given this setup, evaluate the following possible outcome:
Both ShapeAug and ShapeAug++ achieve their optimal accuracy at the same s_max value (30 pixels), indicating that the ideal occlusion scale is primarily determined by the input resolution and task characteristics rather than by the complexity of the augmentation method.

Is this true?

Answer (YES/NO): NO